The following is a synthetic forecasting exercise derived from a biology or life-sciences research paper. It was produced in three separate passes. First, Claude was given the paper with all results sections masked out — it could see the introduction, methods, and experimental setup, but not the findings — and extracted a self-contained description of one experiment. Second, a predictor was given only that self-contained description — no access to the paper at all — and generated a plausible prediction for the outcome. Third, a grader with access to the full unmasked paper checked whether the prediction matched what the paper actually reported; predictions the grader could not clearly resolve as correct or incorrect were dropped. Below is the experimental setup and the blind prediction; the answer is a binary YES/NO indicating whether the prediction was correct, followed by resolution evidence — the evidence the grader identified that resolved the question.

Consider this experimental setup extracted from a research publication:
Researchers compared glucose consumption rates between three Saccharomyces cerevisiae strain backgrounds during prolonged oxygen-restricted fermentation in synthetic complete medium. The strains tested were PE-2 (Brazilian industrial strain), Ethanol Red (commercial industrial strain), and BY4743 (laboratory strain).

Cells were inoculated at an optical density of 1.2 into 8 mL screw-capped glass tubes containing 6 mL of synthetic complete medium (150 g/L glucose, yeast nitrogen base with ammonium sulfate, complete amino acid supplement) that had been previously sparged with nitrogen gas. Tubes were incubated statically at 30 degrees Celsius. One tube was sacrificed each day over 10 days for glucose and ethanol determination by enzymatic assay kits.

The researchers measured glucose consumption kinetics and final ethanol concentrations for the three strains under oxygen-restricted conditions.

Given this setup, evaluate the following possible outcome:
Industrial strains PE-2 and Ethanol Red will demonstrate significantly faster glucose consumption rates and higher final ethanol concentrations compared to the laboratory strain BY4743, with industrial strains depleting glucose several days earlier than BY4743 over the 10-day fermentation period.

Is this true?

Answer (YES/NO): YES